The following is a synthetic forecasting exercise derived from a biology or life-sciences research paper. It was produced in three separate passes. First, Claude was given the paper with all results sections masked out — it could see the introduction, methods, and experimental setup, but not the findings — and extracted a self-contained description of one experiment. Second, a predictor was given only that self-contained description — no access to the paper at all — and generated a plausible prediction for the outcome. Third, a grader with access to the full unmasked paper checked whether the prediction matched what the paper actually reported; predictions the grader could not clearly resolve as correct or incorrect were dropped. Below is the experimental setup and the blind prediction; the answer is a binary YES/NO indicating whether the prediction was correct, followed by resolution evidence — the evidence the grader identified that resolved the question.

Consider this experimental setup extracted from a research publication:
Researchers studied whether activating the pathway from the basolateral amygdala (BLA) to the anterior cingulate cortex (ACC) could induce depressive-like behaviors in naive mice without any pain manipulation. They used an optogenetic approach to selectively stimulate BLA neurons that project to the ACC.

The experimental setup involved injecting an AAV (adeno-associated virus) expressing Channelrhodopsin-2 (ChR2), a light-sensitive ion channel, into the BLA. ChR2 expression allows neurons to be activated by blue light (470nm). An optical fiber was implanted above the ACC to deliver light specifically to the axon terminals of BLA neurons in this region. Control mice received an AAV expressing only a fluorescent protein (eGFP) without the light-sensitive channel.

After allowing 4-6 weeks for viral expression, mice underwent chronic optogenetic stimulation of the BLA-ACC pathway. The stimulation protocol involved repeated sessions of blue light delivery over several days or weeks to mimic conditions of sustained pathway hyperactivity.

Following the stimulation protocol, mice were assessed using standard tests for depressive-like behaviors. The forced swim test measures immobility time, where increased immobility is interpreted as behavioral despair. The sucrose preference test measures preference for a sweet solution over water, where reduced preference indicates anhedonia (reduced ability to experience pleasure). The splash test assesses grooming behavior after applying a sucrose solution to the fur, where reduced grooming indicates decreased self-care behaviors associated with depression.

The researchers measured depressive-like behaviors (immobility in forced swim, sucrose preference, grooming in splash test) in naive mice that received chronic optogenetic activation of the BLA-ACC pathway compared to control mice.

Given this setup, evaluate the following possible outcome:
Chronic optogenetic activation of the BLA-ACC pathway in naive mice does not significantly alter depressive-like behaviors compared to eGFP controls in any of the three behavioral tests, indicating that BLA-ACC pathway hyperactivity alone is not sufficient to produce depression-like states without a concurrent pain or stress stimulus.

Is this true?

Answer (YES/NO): NO